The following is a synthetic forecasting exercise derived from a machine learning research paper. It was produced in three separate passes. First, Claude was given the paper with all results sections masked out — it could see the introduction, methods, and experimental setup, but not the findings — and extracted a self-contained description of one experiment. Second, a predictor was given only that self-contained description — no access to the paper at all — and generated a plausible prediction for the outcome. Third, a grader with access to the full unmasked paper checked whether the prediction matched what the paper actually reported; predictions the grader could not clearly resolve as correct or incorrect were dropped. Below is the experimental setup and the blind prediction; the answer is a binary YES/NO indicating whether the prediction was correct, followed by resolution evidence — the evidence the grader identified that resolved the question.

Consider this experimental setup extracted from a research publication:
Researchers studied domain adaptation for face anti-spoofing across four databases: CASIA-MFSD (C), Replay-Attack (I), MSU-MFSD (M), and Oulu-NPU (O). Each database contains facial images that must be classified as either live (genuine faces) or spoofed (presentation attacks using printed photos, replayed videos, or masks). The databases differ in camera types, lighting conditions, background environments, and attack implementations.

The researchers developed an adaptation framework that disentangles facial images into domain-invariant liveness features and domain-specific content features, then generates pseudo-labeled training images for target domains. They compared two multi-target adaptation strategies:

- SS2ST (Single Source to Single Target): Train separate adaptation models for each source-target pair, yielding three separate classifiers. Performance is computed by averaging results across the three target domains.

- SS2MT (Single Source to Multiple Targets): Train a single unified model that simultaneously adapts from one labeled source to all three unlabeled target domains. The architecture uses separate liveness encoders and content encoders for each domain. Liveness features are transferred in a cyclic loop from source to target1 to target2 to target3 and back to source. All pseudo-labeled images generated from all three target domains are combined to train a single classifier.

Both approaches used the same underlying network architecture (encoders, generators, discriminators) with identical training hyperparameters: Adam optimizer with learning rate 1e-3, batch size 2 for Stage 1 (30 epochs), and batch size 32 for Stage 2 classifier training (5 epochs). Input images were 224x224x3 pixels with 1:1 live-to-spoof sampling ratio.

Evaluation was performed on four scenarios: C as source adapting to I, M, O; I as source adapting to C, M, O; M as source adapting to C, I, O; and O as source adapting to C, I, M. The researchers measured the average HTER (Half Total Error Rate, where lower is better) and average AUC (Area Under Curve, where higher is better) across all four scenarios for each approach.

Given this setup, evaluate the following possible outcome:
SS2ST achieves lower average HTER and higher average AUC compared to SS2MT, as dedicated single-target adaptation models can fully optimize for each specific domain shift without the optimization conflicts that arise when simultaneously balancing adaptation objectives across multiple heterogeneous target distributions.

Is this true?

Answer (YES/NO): NO